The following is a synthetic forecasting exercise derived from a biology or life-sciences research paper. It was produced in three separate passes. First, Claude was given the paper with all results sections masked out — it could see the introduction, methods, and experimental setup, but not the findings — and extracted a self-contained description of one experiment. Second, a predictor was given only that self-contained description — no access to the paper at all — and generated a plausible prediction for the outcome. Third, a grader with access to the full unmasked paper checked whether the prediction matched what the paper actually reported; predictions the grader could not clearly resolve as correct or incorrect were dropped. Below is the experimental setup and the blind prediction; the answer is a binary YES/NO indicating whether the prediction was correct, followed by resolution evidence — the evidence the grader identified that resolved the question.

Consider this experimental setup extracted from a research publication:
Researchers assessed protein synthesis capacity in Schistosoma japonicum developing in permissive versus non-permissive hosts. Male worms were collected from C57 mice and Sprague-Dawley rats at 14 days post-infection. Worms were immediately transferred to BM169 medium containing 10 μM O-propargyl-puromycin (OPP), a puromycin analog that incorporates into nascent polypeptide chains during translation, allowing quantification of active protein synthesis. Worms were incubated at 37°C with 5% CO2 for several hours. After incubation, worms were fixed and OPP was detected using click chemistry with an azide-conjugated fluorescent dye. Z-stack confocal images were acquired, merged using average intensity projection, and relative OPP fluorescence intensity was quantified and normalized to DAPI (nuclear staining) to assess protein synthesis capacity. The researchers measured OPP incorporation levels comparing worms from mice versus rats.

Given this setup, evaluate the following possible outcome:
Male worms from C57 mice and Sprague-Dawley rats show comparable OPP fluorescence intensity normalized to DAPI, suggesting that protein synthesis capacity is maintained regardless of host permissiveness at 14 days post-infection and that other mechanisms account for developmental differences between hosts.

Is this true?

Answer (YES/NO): NO